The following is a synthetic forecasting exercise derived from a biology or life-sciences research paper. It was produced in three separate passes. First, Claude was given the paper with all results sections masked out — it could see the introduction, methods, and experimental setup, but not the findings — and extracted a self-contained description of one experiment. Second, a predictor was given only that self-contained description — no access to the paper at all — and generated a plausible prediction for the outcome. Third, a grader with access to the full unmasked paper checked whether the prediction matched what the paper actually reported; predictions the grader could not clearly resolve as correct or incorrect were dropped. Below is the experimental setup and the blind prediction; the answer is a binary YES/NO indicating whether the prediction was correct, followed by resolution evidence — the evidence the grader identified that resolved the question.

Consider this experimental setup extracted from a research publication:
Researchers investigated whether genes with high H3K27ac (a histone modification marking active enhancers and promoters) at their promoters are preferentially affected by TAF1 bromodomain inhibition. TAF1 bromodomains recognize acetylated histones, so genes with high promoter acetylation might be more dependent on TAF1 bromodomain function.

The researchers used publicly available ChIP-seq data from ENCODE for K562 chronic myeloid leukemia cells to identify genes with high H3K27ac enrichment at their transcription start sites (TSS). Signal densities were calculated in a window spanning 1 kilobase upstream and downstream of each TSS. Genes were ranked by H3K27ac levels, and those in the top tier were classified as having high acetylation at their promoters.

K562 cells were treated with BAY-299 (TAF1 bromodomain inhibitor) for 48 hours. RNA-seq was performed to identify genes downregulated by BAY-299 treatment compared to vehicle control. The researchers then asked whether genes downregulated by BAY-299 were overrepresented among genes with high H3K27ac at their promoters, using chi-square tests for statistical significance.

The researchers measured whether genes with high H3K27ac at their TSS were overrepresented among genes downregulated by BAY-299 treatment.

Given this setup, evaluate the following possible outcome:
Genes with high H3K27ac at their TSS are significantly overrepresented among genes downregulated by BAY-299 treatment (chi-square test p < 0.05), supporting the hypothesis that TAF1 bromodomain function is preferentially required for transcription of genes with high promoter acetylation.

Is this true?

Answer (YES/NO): YES